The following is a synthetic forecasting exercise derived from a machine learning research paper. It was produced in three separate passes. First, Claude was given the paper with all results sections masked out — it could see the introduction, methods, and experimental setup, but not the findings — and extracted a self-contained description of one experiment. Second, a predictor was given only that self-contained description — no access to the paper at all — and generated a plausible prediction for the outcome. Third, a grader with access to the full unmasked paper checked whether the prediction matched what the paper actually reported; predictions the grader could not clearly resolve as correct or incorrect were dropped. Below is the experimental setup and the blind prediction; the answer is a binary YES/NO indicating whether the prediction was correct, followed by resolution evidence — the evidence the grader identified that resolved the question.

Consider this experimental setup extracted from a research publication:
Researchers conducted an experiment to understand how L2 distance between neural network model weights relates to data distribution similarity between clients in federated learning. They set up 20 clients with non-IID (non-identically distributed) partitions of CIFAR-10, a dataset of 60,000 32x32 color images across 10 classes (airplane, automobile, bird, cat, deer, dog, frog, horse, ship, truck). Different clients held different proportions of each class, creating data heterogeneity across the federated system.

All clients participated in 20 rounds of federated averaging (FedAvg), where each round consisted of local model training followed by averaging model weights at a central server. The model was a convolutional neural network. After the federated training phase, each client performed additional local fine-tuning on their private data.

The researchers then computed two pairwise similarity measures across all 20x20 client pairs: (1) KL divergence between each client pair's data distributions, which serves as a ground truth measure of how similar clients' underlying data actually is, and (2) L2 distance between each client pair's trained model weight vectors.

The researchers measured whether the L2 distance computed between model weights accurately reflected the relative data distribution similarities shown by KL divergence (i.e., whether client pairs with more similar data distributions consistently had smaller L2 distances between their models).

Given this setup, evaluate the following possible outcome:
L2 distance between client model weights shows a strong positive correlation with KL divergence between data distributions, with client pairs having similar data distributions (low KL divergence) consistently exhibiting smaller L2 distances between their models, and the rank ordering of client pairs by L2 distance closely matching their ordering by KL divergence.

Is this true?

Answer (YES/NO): NO